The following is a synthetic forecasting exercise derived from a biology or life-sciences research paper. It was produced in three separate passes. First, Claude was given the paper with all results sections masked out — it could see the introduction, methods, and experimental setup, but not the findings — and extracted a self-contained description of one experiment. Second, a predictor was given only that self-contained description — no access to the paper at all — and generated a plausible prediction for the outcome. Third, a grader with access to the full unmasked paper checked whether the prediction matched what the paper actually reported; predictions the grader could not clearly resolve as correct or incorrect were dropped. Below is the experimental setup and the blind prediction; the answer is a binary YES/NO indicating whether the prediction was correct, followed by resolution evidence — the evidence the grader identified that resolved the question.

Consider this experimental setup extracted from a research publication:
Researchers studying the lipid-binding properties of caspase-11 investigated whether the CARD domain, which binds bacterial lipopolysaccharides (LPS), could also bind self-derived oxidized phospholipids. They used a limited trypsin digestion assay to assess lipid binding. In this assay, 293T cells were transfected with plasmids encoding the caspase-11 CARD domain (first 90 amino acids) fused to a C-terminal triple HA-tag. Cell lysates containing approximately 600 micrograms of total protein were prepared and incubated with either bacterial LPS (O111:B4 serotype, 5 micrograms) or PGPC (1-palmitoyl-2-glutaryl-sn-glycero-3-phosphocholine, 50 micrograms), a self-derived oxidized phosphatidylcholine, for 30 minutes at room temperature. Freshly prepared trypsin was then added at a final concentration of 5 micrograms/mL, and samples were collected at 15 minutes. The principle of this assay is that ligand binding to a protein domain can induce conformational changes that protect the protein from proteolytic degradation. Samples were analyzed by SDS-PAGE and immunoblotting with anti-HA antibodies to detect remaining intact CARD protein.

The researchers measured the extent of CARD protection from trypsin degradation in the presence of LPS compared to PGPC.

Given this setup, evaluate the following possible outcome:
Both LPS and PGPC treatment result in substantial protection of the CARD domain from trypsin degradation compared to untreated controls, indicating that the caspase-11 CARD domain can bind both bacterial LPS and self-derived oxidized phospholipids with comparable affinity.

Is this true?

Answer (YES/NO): YES